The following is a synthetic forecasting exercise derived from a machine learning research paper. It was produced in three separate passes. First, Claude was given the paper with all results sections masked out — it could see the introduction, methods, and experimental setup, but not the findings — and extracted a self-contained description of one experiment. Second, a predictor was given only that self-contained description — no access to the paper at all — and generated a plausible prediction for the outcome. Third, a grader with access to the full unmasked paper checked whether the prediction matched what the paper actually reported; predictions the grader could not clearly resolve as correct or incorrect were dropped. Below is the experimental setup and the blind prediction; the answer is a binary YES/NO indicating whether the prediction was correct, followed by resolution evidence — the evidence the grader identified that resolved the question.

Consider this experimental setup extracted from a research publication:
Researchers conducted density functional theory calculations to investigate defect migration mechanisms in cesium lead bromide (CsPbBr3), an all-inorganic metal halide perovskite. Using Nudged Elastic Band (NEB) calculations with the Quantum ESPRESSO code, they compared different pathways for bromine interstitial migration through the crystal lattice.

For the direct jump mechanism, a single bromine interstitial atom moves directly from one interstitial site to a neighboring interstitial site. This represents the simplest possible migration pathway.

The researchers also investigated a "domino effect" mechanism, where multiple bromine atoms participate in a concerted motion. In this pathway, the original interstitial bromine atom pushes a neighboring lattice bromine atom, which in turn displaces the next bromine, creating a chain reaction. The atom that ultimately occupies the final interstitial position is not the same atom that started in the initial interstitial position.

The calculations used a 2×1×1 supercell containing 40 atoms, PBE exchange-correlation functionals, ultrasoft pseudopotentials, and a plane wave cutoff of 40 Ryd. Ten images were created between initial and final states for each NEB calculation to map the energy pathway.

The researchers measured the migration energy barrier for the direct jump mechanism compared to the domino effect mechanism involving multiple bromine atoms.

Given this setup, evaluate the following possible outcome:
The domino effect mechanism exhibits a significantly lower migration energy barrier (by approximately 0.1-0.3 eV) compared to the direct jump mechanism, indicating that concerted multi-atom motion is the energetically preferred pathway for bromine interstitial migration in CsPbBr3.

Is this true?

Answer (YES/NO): NO